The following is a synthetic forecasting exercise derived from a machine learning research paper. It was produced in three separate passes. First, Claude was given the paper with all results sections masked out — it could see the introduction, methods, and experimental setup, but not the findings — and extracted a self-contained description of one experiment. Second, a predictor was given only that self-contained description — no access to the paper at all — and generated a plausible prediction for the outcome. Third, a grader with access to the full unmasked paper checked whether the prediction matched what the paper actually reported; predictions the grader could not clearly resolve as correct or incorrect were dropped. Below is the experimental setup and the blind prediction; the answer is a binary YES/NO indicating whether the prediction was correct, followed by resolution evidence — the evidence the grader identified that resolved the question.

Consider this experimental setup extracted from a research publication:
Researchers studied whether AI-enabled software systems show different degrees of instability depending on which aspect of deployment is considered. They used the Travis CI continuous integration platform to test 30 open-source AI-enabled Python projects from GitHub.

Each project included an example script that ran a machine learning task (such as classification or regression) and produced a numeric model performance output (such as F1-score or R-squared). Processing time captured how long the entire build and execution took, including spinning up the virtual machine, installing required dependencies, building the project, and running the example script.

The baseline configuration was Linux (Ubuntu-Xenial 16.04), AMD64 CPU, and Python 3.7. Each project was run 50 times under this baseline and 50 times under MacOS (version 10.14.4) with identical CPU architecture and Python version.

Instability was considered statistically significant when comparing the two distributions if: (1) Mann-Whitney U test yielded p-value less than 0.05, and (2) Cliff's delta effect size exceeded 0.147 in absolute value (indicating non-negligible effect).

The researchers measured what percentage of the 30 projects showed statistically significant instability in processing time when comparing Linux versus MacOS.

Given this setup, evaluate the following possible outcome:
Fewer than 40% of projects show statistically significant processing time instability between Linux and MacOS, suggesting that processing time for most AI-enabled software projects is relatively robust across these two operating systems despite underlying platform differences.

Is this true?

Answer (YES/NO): NO